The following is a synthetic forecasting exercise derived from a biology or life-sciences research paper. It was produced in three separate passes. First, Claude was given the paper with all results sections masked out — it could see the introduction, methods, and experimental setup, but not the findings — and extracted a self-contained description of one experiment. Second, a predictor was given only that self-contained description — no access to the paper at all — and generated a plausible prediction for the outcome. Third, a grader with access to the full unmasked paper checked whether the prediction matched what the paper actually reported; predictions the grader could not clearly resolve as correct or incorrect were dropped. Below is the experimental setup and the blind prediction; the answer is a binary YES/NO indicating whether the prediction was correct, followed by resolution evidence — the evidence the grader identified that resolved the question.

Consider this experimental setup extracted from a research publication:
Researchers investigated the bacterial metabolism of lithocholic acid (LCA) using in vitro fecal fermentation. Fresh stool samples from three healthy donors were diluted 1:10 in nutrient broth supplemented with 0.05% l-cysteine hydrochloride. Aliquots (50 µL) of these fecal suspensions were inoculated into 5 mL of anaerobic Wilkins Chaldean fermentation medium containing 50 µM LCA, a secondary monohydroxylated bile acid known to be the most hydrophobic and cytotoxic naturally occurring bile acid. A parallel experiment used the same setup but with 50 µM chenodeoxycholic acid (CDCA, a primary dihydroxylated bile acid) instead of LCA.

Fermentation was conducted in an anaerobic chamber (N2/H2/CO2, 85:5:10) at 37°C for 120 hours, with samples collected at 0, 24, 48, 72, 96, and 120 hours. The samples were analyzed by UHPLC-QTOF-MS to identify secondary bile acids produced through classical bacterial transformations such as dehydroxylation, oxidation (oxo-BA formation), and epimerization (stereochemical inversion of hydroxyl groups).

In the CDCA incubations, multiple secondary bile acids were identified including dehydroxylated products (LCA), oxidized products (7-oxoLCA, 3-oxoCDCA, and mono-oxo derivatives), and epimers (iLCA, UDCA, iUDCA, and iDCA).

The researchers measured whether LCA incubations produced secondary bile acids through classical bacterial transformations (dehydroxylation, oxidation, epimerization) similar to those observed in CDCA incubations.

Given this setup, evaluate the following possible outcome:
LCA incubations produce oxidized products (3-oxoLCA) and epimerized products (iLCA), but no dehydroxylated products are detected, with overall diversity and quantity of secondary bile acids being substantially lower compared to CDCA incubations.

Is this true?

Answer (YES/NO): NO